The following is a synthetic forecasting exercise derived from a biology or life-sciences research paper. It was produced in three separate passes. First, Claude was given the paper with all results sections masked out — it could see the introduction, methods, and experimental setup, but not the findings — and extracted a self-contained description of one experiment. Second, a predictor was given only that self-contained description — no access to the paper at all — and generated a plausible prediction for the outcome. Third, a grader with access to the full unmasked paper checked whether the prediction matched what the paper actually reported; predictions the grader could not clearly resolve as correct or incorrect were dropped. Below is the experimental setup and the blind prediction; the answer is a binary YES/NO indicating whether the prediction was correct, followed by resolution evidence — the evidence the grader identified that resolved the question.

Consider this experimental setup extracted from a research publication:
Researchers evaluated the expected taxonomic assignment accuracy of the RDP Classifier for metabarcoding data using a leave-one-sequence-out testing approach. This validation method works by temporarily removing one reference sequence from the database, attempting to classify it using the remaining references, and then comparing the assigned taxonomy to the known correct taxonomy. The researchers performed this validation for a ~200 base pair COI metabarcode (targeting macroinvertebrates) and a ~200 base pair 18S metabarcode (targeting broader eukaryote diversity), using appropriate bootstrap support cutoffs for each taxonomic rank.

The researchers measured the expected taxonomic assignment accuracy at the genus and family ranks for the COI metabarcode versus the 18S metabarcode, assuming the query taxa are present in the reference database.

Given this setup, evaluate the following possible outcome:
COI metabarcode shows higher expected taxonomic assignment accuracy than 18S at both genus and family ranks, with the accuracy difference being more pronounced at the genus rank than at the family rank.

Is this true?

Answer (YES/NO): NO